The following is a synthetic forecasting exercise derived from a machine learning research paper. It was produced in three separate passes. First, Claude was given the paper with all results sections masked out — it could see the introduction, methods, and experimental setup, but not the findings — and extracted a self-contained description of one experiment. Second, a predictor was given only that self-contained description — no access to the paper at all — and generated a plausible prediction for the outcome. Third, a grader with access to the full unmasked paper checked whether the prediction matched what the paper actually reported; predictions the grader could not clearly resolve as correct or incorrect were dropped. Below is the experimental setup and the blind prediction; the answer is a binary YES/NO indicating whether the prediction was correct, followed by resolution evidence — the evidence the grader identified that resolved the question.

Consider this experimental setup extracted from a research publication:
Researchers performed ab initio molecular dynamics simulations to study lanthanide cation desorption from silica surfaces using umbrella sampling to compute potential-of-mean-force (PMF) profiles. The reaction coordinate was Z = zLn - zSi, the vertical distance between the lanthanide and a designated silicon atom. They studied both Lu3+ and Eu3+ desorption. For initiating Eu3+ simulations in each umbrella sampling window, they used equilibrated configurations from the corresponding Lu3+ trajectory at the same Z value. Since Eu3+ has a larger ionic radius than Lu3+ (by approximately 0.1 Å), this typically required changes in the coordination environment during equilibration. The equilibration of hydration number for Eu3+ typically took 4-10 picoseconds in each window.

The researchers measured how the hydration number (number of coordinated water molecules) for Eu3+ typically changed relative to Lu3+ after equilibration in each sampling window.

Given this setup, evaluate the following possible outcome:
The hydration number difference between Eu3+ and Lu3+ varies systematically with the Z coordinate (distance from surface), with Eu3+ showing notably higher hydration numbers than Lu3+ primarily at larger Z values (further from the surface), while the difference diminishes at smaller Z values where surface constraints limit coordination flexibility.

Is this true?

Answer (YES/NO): NO